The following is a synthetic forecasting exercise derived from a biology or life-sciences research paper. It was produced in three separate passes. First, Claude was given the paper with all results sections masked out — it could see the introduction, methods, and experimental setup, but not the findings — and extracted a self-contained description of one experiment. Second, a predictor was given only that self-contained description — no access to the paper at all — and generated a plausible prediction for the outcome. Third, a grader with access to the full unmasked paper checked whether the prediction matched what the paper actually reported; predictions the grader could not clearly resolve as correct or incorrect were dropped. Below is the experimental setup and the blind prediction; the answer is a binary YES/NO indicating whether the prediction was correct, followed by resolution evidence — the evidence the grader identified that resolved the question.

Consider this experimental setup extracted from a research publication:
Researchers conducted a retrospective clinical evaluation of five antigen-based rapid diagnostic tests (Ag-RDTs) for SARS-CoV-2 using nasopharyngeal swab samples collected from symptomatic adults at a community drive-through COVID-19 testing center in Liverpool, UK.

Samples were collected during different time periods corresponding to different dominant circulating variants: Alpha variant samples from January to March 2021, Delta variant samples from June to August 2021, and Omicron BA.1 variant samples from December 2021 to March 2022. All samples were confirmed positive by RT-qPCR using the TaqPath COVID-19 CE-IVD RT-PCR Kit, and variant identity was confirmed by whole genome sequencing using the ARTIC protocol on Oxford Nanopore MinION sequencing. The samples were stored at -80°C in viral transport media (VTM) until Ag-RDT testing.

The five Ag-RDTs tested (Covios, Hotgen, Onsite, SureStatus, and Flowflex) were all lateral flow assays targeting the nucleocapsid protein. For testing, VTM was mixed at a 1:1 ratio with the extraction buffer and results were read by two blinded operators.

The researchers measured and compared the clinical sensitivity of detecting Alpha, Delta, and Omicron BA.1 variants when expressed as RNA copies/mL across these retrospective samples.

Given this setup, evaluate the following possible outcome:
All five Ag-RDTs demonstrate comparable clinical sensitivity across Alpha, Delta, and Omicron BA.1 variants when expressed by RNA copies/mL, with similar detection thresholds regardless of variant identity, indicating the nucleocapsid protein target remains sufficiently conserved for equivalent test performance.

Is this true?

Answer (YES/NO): NO